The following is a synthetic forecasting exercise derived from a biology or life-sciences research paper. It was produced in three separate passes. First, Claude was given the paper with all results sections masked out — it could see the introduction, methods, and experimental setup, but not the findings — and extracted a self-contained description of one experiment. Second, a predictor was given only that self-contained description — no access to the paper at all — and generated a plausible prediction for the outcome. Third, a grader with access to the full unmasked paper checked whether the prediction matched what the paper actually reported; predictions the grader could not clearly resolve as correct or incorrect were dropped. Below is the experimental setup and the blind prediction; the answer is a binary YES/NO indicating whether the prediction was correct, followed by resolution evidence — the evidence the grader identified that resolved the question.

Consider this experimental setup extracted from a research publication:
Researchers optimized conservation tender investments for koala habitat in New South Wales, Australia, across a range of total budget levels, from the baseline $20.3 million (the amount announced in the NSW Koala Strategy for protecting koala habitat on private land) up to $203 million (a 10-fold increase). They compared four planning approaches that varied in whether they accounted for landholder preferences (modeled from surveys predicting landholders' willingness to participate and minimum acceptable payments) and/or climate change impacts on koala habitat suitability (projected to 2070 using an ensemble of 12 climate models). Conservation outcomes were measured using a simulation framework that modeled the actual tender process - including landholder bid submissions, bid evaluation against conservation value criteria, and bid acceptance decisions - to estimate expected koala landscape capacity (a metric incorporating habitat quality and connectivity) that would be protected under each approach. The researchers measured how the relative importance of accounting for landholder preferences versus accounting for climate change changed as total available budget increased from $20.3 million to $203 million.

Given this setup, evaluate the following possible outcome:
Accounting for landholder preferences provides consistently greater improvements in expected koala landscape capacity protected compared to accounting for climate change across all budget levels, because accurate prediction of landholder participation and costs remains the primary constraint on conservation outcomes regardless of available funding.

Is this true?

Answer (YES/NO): YES